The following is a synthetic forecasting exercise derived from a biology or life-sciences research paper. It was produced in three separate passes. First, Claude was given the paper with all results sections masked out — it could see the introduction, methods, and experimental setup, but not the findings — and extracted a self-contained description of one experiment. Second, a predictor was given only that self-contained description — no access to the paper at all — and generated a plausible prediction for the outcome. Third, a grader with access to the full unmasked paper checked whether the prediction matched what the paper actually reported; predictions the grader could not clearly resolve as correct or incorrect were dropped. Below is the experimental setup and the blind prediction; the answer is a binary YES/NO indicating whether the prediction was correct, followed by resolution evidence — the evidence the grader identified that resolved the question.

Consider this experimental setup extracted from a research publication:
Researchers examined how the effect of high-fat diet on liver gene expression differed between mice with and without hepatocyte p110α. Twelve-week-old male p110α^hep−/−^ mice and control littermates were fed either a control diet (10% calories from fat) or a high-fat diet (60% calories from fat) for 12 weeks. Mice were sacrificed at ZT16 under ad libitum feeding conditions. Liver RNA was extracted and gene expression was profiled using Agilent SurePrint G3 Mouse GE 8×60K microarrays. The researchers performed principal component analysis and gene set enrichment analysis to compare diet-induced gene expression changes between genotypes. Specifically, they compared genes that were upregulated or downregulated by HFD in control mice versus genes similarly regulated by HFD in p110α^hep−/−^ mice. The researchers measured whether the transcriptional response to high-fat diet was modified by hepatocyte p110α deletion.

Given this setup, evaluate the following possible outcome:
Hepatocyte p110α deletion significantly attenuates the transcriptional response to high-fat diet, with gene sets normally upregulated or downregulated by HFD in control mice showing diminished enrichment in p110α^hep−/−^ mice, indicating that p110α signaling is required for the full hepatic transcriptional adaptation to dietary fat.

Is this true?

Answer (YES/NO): YES